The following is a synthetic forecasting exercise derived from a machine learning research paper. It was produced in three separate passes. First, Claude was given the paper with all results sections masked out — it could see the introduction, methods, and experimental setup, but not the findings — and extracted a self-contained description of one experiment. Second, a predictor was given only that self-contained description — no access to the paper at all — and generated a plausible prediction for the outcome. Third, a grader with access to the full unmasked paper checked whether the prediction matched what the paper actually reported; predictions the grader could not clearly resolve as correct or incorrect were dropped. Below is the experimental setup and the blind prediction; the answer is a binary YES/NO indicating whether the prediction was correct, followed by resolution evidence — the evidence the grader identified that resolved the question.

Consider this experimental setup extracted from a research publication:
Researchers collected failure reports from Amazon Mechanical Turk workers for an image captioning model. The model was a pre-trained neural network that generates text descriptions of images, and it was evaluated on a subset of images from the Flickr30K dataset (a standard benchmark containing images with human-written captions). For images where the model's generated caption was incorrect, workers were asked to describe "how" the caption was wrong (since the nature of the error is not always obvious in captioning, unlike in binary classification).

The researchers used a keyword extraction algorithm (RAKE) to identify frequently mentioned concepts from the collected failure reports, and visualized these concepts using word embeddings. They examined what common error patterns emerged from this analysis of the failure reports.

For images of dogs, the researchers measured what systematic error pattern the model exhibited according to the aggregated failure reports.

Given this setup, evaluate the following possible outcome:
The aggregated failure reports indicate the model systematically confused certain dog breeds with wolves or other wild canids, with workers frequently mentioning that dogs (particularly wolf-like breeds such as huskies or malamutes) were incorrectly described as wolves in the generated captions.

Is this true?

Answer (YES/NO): NO